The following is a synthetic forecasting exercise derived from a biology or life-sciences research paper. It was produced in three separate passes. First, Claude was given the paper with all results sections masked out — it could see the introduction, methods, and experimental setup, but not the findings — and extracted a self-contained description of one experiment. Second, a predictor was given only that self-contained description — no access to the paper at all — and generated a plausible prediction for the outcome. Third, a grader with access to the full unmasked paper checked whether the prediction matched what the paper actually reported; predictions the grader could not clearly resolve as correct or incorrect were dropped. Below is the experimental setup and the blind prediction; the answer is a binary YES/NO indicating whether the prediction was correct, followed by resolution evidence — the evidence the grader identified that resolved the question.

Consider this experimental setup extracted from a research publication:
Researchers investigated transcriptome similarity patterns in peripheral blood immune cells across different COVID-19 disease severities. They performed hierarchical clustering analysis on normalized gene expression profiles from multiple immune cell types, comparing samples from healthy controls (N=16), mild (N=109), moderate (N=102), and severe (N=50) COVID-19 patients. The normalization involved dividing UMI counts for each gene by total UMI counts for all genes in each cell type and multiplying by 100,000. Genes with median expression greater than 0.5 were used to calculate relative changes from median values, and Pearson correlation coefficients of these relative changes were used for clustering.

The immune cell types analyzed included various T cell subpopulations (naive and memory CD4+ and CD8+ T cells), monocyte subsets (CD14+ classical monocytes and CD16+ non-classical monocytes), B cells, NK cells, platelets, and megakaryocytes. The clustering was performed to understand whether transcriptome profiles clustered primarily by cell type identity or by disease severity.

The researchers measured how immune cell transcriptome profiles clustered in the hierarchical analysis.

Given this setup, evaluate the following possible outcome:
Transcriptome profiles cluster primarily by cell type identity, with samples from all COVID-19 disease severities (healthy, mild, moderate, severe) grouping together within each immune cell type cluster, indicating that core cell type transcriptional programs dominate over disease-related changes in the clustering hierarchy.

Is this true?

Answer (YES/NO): YES